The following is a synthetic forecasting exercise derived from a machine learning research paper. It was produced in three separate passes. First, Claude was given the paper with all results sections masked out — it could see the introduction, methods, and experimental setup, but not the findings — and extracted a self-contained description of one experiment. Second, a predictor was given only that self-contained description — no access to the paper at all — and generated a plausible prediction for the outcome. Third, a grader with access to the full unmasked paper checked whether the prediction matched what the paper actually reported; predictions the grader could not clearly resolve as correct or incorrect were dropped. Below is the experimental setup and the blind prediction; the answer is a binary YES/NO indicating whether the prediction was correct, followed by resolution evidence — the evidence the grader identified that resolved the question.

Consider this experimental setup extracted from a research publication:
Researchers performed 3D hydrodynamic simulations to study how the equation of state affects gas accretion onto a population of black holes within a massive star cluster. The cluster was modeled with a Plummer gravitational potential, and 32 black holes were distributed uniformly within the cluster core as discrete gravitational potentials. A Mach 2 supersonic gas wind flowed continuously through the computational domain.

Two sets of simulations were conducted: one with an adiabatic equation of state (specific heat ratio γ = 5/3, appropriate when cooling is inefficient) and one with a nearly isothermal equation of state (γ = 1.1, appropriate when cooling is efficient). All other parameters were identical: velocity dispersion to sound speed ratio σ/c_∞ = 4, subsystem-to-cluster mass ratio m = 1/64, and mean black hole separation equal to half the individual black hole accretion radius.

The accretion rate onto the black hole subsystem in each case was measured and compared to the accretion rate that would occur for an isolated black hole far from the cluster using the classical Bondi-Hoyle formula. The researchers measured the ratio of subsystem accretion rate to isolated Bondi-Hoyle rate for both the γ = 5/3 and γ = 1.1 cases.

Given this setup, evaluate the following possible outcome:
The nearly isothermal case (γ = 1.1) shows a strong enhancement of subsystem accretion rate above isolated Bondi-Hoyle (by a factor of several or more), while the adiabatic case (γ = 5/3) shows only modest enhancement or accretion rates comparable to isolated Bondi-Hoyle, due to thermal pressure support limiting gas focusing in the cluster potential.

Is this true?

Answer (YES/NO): YES